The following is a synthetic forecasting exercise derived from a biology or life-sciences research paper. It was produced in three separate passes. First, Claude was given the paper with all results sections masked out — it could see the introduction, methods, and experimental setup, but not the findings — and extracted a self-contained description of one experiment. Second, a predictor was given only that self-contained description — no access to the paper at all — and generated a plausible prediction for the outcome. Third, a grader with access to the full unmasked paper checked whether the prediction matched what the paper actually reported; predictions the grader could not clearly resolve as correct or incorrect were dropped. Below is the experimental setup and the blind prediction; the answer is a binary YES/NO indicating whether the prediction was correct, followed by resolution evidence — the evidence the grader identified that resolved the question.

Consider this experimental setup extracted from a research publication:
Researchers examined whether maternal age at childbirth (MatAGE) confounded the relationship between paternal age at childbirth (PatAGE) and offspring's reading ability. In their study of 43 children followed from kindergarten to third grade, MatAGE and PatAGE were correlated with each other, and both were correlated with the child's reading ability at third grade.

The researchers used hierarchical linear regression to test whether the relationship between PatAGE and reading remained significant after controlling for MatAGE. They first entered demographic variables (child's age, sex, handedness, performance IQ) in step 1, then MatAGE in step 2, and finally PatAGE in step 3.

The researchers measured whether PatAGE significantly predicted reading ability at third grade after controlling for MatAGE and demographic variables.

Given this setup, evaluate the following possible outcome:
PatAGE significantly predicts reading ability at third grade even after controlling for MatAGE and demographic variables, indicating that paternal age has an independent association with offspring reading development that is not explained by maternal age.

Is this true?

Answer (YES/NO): YES